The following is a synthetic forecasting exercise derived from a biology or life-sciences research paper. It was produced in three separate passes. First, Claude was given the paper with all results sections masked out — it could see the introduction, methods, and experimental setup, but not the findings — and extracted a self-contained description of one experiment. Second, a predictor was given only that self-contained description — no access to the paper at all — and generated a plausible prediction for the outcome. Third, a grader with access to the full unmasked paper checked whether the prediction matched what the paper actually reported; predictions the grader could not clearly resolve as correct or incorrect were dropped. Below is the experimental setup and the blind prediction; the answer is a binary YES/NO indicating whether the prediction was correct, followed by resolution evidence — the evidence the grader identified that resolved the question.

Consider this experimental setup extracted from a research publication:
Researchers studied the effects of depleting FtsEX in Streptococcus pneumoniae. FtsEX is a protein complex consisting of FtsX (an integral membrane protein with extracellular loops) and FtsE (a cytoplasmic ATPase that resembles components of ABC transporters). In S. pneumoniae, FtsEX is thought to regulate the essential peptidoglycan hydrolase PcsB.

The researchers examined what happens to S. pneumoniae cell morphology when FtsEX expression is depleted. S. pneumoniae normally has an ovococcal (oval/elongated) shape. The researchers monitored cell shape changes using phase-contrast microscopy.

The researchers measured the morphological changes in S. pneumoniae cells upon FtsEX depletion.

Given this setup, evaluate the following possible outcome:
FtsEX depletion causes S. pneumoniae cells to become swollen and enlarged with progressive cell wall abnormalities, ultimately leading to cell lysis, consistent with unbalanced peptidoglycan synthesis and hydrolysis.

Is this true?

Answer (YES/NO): NO